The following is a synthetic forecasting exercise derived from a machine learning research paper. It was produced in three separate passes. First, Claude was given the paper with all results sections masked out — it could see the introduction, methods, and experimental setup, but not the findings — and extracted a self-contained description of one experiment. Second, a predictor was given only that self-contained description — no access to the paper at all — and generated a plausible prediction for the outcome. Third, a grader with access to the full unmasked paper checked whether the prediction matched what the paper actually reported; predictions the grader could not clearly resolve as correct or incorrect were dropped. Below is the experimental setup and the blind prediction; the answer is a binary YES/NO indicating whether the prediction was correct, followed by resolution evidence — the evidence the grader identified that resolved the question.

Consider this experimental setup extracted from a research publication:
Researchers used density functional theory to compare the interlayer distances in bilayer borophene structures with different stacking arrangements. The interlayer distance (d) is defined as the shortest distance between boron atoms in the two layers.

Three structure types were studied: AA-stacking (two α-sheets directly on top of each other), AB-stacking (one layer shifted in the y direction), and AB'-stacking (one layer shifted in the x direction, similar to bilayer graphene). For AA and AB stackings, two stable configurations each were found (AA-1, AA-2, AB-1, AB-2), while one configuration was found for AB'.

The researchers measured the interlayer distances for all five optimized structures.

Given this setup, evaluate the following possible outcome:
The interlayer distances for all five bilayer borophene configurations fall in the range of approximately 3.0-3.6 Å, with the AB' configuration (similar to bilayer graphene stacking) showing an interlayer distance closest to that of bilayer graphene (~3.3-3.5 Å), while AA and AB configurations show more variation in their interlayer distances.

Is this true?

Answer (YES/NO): NO